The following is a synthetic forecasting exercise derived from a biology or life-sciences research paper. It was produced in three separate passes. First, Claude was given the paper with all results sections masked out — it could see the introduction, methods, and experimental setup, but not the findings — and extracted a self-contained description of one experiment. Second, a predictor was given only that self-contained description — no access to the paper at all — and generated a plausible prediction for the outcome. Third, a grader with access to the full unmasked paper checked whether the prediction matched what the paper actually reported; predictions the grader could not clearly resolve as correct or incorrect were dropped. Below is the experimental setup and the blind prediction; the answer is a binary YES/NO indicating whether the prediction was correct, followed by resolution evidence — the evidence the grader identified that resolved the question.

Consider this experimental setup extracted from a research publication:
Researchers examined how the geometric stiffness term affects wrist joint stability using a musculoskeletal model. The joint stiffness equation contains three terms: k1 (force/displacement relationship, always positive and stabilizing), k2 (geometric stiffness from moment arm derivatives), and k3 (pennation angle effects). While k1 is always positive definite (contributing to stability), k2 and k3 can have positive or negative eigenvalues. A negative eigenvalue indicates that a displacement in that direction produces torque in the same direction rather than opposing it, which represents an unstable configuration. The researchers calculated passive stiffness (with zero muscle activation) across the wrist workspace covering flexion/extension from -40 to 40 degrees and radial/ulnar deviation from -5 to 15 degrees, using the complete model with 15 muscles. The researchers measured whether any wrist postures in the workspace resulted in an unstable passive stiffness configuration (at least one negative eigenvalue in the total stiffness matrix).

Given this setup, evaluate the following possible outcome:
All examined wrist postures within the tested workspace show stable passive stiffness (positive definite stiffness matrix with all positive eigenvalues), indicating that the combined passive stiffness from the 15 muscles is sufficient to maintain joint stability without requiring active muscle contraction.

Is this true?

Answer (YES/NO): NO